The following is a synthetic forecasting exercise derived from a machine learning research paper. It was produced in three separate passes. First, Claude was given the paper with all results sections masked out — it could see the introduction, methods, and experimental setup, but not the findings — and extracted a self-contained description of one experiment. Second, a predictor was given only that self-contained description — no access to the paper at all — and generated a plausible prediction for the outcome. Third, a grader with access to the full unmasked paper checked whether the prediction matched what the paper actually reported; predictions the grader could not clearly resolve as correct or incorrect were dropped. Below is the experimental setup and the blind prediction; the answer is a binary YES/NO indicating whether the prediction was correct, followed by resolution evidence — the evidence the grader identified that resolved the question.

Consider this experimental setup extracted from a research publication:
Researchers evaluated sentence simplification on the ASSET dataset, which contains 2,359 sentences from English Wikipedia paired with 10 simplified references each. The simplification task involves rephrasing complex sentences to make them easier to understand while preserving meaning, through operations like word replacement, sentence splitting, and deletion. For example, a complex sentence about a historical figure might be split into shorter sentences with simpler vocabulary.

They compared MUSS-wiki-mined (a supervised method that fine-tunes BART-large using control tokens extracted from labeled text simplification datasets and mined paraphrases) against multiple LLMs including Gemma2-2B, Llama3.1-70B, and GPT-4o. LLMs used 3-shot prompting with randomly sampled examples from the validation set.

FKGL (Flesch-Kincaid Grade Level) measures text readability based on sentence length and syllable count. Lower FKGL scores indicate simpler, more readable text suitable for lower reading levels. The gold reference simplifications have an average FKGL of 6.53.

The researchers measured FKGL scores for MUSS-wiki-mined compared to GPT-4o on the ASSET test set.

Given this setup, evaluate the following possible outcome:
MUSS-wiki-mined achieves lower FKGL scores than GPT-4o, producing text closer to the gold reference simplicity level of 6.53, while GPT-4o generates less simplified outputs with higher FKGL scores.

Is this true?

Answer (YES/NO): NO